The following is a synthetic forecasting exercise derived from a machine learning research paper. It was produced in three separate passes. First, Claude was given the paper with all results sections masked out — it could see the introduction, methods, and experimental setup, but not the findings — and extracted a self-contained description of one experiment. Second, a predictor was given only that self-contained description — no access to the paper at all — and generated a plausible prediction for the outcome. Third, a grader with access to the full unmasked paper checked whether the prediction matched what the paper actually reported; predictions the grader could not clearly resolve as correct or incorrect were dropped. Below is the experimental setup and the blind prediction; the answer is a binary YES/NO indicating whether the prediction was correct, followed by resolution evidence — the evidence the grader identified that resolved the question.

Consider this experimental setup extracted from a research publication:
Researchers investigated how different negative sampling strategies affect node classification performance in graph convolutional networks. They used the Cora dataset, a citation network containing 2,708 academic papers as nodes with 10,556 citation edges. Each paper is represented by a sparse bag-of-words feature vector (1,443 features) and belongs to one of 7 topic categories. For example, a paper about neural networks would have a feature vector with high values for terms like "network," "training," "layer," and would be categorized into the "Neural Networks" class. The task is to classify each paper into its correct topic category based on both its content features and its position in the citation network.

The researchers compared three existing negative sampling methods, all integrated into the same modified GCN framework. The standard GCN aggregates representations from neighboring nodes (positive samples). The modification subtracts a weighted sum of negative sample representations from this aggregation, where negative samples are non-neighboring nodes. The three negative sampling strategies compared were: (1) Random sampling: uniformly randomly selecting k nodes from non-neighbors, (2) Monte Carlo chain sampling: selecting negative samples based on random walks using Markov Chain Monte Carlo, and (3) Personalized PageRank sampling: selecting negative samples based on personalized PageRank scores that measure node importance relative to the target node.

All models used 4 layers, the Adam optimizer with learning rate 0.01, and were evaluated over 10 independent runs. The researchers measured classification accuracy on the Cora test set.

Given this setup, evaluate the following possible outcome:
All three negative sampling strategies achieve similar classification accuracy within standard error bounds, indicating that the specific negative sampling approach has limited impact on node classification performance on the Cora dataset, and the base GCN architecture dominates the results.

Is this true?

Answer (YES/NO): NO